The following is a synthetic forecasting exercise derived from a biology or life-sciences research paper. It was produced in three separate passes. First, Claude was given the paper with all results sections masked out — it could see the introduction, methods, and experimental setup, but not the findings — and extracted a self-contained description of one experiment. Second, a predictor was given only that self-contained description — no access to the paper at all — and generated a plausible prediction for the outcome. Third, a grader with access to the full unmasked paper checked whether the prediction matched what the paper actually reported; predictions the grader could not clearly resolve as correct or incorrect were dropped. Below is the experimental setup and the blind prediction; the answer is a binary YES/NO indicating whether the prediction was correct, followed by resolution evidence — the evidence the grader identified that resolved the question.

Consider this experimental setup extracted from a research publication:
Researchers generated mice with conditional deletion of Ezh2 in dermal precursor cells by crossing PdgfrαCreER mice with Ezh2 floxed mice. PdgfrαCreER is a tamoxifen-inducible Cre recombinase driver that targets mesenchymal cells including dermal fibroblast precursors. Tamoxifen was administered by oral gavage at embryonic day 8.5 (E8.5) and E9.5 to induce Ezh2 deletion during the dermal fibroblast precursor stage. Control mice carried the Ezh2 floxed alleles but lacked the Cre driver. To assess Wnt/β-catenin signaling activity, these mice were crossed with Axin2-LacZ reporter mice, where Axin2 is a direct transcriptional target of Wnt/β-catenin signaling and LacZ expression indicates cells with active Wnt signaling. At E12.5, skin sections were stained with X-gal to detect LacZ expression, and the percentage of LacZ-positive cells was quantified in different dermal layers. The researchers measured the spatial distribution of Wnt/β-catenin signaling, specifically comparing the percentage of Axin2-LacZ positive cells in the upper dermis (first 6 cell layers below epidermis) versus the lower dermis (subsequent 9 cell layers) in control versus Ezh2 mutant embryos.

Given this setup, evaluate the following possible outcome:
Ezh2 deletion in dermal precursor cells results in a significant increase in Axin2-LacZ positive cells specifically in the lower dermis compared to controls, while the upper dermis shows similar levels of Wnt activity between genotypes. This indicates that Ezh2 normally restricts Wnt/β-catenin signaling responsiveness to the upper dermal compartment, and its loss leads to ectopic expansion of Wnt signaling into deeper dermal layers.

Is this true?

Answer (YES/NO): YES